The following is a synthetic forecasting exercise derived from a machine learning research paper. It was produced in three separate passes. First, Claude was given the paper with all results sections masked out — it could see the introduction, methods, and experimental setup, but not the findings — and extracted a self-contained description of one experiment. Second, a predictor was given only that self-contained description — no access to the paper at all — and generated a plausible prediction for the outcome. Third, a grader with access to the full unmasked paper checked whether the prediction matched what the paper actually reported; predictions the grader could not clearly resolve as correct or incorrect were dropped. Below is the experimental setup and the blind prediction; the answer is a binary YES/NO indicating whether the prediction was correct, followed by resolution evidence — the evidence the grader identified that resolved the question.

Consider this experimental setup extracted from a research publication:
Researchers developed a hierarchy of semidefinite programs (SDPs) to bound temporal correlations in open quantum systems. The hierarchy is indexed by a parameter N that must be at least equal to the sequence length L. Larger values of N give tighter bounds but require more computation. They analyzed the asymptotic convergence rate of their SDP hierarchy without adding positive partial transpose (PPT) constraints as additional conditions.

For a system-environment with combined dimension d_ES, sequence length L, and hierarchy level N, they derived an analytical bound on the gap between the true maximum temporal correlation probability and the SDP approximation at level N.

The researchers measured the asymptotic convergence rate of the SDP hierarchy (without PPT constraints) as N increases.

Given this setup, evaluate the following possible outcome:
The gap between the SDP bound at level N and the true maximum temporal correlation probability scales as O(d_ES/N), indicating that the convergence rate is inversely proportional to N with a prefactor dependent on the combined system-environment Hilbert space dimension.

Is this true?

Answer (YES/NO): NO